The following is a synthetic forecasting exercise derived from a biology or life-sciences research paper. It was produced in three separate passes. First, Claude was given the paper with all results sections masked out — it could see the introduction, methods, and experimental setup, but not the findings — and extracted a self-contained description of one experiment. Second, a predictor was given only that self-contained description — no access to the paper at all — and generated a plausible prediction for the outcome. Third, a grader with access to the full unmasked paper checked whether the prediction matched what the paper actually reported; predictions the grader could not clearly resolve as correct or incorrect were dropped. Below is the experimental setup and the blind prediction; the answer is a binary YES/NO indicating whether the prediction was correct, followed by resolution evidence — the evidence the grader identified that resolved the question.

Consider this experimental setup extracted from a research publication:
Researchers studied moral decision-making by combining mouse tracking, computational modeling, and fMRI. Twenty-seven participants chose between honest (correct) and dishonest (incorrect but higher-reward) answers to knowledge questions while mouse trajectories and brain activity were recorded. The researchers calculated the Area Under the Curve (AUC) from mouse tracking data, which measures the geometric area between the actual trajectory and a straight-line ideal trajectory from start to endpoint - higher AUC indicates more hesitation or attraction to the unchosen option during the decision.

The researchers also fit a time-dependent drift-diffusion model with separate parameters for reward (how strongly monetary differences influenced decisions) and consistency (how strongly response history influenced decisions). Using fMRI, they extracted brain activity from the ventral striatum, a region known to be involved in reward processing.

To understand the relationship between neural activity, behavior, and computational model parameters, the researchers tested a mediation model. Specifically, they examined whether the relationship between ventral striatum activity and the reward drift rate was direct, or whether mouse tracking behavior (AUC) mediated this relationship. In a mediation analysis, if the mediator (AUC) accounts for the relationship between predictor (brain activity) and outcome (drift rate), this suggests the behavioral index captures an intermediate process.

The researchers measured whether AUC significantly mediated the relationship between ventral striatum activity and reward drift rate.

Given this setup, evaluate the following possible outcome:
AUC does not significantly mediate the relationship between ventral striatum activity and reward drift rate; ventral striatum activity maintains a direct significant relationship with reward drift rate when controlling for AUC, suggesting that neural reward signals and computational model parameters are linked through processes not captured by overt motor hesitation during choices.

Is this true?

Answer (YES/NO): NO